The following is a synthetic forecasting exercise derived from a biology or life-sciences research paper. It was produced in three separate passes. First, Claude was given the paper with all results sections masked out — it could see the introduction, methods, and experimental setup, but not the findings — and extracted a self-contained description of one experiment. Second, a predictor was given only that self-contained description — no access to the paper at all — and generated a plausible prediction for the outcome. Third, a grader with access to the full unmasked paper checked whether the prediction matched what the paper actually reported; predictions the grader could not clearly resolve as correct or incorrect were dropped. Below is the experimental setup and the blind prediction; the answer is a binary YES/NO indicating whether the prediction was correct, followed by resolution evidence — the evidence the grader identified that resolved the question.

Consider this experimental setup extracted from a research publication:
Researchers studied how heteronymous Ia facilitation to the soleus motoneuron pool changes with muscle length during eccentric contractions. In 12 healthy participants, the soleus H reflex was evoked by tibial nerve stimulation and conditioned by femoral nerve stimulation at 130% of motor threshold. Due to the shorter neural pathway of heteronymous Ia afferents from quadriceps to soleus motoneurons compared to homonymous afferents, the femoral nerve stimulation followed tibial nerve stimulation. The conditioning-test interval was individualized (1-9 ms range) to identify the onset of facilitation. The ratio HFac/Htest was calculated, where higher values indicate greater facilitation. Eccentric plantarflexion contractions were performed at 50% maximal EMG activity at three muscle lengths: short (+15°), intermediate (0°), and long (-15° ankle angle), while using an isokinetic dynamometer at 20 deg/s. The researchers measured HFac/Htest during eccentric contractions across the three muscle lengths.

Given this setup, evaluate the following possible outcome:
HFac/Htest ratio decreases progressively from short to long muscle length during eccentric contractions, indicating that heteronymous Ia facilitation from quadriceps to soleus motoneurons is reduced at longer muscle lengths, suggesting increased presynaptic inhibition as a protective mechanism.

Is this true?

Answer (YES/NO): NO